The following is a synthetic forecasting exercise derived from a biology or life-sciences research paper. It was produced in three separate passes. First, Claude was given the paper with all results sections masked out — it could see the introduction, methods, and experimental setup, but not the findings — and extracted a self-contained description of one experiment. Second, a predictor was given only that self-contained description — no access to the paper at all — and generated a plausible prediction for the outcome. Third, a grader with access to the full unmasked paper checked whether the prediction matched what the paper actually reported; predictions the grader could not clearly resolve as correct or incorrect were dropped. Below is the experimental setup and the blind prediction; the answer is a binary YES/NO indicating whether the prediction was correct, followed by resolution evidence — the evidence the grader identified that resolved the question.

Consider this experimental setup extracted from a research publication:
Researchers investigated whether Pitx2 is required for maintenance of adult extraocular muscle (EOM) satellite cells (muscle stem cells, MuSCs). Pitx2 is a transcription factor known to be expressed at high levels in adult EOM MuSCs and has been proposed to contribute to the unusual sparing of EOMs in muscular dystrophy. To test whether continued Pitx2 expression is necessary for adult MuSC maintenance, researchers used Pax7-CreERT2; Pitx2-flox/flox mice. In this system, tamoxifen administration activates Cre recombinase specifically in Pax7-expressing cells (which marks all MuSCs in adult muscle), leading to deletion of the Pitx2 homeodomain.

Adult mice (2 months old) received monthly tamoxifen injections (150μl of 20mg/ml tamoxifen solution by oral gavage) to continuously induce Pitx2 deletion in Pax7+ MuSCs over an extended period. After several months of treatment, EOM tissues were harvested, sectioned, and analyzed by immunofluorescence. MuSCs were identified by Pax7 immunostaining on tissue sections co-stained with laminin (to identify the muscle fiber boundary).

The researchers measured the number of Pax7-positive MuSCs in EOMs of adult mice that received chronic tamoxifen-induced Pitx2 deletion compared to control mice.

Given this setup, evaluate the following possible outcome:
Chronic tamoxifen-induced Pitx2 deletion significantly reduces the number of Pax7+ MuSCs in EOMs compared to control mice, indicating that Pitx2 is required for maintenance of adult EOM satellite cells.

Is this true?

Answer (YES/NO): NO